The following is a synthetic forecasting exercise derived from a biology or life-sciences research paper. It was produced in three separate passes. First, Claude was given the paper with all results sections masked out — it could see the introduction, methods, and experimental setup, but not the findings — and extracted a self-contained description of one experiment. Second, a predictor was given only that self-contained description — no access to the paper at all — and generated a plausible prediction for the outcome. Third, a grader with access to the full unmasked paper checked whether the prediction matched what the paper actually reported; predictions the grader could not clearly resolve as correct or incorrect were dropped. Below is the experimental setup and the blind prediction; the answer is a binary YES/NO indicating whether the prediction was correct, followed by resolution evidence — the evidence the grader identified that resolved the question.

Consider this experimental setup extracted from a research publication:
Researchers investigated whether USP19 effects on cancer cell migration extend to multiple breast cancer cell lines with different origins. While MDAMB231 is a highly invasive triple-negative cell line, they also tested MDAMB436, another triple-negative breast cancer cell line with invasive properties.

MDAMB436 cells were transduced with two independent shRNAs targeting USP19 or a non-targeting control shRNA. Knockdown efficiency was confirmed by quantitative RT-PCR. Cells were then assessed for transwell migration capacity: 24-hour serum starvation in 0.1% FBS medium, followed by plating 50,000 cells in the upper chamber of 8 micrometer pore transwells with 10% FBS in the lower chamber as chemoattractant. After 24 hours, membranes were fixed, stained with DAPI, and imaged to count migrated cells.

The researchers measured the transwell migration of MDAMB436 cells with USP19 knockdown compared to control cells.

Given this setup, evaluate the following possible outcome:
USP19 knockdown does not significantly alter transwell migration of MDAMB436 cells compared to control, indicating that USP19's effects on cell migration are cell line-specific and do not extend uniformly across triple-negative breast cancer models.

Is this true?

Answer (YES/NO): NO